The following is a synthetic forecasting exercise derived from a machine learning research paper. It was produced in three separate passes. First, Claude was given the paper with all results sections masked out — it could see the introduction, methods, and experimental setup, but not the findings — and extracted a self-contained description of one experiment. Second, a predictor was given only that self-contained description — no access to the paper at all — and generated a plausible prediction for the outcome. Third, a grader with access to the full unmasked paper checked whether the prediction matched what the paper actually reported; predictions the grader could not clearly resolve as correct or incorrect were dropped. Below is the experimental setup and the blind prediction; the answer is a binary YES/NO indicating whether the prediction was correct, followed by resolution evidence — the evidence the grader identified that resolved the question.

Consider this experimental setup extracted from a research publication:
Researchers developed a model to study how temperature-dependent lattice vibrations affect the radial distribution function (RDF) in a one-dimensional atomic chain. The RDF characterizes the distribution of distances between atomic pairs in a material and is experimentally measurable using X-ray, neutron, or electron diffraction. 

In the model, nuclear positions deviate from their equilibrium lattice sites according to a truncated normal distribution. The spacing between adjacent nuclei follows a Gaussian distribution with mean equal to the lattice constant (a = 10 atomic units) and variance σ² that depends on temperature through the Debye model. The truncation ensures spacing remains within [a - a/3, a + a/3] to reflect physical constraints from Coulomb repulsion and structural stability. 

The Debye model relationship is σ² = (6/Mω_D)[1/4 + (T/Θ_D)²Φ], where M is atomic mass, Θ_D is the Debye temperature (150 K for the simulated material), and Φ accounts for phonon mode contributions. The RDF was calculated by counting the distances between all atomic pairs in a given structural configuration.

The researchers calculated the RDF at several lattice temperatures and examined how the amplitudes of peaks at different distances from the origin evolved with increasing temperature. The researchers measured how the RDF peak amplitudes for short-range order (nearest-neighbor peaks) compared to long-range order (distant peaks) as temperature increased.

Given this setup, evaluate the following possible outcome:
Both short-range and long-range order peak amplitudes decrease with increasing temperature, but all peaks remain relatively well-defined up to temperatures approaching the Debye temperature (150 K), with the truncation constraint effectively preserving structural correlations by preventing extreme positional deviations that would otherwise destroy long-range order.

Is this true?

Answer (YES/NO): NO